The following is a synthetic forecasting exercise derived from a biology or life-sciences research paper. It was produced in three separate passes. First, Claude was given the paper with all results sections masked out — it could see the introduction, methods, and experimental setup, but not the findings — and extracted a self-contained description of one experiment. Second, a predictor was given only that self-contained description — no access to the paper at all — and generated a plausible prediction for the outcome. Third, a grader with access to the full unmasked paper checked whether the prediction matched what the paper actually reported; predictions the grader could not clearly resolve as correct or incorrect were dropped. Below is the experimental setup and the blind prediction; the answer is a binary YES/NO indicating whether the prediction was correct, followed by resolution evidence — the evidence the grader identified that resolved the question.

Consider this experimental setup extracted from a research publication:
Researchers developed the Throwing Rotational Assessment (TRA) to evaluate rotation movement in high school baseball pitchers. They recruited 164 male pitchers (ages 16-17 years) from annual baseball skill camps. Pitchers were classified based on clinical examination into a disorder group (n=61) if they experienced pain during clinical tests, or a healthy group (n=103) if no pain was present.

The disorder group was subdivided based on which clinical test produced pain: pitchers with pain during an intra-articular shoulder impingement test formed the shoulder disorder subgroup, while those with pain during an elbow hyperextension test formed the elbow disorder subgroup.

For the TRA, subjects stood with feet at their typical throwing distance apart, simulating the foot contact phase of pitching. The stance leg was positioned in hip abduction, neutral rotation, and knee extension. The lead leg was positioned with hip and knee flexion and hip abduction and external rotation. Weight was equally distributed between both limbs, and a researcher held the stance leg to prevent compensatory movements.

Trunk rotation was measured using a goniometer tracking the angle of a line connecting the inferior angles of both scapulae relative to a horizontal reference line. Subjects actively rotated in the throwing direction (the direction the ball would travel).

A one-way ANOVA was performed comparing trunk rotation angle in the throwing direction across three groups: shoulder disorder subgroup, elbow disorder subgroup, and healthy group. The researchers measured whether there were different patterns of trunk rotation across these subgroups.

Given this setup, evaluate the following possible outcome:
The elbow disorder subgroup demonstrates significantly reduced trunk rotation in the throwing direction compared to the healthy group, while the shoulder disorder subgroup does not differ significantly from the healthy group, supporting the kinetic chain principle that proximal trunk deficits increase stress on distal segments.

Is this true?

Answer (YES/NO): YES